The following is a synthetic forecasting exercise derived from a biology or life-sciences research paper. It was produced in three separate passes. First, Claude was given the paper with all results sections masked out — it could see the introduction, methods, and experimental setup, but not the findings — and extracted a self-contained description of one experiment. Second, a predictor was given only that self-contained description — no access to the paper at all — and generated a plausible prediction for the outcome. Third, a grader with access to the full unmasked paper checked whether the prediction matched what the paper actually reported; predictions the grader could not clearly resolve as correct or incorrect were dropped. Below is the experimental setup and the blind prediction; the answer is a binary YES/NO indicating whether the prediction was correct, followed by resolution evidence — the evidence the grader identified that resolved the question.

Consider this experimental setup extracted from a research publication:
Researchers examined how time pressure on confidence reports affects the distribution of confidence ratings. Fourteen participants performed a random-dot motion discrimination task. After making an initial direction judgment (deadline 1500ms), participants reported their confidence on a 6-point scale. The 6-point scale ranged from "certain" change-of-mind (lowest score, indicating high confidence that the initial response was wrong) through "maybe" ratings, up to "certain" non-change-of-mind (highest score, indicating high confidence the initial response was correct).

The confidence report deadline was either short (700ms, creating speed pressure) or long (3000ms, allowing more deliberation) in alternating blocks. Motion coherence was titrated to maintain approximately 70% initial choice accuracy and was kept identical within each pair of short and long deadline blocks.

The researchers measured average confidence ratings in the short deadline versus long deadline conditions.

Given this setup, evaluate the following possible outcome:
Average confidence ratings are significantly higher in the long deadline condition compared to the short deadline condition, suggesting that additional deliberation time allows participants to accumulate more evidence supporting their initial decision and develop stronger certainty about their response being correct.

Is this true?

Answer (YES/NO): NO